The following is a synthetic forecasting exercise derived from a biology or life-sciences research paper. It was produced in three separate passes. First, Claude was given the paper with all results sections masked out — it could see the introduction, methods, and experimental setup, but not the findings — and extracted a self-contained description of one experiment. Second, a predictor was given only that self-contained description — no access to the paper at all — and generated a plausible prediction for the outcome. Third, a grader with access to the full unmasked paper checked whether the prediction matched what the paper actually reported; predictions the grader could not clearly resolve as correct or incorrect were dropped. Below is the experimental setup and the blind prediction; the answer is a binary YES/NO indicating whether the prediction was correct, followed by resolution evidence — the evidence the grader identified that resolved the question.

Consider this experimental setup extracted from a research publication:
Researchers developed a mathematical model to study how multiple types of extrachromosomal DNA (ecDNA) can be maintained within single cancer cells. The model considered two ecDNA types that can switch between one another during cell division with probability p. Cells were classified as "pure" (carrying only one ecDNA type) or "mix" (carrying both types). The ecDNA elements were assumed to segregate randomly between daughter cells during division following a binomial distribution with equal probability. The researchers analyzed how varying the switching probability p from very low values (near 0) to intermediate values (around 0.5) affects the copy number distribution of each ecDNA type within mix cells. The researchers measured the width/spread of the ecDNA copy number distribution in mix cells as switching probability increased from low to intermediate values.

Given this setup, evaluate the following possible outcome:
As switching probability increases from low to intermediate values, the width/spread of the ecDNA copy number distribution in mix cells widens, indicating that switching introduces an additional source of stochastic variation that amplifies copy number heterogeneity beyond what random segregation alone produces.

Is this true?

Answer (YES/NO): YES